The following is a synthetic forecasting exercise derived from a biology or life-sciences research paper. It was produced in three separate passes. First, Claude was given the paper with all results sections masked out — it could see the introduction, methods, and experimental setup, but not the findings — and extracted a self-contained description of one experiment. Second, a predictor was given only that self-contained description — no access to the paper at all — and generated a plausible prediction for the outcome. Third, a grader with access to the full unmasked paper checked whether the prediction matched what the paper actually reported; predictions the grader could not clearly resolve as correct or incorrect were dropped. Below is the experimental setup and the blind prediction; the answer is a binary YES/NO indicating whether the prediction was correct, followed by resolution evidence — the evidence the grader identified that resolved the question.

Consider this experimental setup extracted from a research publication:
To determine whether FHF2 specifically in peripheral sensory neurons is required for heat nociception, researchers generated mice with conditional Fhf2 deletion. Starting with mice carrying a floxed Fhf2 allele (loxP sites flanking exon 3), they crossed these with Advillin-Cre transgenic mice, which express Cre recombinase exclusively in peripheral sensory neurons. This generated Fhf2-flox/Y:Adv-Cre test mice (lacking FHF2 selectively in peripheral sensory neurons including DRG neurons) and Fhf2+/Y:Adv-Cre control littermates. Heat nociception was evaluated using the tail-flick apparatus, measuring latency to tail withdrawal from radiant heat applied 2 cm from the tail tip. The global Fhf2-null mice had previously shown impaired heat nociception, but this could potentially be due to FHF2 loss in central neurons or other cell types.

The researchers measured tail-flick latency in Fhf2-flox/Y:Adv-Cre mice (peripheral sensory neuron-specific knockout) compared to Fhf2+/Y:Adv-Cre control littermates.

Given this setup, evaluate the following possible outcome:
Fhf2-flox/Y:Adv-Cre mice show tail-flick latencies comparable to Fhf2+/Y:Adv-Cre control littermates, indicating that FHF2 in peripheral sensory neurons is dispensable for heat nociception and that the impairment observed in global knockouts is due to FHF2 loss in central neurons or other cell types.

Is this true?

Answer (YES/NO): NO